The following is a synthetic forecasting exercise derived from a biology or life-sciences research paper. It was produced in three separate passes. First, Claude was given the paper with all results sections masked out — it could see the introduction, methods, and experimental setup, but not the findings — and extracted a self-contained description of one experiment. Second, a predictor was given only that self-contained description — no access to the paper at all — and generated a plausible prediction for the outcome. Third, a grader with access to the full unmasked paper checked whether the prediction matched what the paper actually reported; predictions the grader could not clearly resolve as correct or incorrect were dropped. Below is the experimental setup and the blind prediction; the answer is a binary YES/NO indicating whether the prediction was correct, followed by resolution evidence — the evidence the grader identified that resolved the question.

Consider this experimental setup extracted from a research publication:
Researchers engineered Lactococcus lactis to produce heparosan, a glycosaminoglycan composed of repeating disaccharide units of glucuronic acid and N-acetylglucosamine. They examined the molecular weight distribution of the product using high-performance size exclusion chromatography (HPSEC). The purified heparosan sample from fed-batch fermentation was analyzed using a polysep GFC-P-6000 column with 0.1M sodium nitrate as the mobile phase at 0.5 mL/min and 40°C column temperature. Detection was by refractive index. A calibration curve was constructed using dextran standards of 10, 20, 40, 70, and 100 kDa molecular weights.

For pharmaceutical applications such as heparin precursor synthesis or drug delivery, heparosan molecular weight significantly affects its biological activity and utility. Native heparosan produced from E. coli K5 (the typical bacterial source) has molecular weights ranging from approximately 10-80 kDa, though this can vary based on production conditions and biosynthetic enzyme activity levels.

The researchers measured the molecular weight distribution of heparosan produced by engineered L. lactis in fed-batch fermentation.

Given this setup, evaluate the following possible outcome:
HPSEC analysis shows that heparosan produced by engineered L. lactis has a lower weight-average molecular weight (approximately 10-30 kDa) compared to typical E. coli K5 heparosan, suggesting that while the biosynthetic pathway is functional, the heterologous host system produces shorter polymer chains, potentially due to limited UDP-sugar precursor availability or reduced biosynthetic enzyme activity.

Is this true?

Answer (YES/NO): YES